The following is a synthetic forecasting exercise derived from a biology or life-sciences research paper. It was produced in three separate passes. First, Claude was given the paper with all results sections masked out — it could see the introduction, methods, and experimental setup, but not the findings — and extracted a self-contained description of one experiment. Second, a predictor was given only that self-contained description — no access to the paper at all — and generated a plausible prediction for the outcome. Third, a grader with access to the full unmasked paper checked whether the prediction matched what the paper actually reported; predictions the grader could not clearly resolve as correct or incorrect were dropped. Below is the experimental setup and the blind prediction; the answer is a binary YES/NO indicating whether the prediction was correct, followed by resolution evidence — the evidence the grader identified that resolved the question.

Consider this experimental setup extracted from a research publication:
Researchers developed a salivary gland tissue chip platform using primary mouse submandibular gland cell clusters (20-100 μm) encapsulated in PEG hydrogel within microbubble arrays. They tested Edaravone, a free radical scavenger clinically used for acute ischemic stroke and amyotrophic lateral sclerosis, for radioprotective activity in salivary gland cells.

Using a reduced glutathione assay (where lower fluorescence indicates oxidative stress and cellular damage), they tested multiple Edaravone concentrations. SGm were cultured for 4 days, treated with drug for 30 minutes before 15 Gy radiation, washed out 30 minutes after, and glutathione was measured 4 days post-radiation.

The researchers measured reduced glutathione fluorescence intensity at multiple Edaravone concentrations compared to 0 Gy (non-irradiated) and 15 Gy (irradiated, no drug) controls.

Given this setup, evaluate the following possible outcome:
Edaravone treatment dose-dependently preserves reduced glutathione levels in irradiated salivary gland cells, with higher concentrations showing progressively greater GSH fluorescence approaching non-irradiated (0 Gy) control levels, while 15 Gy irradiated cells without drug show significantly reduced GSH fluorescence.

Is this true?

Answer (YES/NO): NO